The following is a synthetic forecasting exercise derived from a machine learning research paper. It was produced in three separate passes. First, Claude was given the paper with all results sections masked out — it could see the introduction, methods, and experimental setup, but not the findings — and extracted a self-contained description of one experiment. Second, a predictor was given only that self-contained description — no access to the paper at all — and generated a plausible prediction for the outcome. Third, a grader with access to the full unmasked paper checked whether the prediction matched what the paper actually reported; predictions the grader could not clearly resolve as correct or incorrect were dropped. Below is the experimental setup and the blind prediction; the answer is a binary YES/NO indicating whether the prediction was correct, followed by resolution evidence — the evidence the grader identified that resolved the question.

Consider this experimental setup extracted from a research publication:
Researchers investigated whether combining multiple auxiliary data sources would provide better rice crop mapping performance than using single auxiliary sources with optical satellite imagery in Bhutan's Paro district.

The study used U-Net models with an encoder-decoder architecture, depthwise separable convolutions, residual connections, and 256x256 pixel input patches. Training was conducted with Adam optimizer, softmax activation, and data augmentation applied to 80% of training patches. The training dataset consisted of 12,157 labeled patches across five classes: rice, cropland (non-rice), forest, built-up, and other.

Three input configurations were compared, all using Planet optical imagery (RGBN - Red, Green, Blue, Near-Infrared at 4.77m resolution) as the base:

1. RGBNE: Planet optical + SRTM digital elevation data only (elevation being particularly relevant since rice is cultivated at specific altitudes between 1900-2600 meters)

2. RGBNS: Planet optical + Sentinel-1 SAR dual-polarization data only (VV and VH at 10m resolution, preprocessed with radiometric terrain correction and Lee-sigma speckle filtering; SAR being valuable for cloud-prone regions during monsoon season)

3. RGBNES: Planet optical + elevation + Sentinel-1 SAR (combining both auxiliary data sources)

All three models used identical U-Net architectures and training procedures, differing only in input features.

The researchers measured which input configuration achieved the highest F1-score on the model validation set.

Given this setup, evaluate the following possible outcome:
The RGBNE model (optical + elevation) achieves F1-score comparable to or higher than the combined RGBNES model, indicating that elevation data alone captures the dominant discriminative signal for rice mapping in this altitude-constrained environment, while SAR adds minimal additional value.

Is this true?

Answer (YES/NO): YES